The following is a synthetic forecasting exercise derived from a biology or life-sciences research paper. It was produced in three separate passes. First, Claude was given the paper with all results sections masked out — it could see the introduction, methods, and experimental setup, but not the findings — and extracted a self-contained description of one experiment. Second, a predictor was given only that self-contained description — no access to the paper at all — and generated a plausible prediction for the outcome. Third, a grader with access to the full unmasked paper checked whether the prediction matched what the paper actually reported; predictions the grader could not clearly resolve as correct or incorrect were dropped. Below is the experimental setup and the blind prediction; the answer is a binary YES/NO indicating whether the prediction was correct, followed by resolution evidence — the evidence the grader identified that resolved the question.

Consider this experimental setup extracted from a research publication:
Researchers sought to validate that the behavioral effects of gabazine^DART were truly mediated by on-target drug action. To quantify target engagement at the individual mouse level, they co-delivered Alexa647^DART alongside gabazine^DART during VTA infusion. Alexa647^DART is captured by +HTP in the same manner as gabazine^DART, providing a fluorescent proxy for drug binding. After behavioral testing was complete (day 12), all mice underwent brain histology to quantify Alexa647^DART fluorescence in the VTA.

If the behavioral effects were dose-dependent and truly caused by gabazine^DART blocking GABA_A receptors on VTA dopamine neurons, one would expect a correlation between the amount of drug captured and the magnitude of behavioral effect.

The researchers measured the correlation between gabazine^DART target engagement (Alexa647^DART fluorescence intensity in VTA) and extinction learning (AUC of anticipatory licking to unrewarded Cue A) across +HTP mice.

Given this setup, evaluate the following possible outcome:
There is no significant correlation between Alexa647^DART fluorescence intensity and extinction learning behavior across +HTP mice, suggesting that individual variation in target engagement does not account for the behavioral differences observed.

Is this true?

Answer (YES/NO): NO